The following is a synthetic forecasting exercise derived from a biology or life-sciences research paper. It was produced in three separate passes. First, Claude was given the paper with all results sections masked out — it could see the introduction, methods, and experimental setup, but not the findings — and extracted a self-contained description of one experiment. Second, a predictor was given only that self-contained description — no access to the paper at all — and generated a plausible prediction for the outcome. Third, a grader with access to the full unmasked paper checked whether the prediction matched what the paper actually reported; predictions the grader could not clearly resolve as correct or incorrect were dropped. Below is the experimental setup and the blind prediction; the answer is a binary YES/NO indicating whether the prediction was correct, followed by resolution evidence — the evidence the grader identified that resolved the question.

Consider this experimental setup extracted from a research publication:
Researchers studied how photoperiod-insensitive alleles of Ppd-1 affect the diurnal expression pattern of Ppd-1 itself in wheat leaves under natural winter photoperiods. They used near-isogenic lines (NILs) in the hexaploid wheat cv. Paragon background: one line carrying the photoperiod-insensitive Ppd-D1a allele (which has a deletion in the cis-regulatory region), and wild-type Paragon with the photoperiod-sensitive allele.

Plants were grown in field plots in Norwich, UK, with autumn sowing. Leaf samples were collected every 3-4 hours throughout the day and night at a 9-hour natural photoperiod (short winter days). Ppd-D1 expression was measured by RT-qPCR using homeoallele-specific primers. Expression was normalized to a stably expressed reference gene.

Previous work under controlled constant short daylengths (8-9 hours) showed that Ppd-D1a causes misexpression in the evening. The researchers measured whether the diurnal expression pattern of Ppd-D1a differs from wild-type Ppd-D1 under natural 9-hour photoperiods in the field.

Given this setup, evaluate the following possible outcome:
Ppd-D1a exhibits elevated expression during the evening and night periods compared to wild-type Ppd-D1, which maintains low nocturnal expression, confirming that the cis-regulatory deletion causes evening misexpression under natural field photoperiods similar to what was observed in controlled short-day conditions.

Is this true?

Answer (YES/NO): NO